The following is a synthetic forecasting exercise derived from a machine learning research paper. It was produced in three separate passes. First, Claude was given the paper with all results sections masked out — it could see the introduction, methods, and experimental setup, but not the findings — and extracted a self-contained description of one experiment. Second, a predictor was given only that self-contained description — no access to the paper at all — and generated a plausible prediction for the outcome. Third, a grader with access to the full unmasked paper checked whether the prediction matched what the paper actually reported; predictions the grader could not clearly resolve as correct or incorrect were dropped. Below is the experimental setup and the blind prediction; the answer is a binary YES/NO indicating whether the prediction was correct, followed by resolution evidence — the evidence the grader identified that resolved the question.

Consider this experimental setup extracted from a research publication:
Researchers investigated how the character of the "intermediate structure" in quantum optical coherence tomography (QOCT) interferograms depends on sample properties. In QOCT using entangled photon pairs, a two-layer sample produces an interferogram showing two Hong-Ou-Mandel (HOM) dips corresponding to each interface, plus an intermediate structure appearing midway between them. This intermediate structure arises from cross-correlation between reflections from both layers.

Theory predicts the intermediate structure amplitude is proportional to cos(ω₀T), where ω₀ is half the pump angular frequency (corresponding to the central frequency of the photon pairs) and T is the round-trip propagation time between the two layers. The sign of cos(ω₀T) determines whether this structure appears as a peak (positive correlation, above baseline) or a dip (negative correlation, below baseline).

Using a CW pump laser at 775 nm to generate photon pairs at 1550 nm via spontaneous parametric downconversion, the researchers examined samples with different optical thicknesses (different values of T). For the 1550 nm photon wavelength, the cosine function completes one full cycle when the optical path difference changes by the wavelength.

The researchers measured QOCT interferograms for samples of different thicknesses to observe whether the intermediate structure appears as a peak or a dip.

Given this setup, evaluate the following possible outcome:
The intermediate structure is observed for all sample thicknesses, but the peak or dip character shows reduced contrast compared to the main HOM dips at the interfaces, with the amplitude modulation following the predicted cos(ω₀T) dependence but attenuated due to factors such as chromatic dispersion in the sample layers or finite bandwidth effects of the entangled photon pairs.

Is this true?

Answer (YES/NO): NO